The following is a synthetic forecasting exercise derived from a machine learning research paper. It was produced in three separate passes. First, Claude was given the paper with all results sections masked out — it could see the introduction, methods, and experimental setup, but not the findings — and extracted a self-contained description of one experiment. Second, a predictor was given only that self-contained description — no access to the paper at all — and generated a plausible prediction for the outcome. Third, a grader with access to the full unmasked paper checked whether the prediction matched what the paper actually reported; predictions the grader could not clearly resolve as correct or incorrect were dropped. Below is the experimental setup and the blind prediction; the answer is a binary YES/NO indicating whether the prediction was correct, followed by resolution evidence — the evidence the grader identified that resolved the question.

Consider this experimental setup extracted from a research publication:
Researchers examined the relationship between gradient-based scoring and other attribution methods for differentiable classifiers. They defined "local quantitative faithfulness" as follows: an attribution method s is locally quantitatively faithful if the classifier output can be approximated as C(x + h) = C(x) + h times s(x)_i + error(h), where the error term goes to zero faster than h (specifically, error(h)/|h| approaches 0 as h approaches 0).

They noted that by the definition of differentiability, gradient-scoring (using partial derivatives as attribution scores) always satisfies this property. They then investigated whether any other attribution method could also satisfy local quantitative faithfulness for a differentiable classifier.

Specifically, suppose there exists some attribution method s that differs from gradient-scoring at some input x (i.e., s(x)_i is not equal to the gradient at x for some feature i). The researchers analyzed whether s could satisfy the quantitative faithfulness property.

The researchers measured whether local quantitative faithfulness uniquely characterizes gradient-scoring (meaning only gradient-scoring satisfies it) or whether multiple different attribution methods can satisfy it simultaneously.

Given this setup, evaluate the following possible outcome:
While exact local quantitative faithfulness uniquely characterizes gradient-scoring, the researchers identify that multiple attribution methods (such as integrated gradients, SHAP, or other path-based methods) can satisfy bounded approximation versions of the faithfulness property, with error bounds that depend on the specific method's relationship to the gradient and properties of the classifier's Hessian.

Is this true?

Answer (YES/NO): NO